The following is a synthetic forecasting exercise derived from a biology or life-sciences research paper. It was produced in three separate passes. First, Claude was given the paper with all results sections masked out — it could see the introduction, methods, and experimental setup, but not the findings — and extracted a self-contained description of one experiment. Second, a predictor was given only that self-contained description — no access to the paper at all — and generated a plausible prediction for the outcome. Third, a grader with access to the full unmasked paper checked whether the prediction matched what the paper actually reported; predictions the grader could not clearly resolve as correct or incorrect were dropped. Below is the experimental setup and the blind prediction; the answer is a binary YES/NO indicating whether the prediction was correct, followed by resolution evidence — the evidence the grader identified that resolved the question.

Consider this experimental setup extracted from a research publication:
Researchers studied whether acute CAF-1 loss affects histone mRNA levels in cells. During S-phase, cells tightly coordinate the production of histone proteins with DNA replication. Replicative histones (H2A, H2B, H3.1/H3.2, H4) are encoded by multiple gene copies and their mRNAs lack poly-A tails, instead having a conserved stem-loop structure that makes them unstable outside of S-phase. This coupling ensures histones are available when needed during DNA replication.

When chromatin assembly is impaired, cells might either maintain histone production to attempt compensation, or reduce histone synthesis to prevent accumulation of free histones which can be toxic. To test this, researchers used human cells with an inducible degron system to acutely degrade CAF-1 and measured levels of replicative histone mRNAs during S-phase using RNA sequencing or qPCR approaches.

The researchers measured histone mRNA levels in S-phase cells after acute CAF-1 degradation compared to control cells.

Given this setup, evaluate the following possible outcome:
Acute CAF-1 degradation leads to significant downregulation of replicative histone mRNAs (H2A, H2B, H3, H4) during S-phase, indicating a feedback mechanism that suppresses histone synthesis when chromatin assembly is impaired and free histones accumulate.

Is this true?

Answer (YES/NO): YES